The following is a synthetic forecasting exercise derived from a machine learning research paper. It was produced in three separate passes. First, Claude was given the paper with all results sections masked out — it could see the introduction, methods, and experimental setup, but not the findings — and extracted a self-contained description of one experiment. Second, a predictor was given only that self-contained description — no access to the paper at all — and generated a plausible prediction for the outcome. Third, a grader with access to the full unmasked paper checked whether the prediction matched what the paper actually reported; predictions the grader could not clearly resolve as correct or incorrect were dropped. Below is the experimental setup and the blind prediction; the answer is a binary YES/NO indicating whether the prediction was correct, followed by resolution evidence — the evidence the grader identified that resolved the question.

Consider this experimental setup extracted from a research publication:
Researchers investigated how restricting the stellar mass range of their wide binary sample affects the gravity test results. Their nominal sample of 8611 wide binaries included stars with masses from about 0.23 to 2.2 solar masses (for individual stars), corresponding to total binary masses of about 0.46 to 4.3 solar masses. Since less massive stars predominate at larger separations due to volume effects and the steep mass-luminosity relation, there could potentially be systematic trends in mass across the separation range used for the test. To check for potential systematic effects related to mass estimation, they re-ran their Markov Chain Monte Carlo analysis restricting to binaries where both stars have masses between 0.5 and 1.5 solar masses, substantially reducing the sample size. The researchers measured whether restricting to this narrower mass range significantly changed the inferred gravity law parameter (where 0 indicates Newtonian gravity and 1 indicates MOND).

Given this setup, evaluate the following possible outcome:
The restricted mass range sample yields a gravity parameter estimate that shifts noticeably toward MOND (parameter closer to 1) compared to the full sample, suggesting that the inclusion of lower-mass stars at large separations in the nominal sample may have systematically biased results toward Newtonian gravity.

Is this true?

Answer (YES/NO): NO